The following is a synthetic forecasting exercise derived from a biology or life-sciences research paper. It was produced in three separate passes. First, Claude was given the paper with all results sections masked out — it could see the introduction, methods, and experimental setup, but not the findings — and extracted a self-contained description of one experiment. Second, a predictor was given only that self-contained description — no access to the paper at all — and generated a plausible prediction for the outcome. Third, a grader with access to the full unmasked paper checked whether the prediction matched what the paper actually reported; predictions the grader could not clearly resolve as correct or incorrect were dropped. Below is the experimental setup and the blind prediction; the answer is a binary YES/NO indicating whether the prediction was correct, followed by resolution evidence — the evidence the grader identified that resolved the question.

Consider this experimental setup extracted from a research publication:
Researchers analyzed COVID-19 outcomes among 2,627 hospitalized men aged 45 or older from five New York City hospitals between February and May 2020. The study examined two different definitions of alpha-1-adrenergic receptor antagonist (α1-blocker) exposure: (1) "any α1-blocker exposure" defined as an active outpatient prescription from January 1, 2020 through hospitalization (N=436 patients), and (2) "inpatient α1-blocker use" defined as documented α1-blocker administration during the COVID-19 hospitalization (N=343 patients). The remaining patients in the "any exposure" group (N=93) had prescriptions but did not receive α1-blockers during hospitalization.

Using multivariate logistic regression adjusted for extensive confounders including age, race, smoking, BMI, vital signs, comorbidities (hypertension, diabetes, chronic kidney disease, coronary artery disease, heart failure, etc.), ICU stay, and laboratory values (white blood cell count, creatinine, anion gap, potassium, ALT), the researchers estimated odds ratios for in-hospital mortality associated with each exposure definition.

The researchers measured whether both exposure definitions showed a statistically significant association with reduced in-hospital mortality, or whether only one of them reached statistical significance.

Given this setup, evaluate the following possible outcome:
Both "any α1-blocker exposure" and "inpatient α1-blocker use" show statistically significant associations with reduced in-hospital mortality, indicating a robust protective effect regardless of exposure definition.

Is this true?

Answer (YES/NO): NO